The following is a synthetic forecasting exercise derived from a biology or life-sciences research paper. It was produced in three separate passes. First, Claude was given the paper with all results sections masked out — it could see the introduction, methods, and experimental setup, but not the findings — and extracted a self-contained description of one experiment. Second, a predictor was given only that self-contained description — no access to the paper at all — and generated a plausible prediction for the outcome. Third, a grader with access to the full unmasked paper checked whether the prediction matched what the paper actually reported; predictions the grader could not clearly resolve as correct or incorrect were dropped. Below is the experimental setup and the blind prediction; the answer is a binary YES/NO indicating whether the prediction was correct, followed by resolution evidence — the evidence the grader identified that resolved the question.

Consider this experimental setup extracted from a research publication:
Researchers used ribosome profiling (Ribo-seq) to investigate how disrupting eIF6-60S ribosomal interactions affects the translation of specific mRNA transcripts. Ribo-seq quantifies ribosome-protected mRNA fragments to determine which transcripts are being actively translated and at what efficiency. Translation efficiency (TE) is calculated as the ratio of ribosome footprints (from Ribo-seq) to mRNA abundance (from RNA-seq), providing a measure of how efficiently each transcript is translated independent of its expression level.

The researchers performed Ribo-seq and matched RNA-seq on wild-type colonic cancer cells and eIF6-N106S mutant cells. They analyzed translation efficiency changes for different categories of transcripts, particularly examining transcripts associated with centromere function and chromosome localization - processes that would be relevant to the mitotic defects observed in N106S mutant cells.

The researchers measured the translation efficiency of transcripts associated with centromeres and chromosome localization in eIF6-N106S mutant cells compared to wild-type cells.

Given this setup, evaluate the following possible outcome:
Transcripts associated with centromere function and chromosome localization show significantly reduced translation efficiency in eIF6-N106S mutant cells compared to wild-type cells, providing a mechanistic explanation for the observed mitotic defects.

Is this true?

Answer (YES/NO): YES